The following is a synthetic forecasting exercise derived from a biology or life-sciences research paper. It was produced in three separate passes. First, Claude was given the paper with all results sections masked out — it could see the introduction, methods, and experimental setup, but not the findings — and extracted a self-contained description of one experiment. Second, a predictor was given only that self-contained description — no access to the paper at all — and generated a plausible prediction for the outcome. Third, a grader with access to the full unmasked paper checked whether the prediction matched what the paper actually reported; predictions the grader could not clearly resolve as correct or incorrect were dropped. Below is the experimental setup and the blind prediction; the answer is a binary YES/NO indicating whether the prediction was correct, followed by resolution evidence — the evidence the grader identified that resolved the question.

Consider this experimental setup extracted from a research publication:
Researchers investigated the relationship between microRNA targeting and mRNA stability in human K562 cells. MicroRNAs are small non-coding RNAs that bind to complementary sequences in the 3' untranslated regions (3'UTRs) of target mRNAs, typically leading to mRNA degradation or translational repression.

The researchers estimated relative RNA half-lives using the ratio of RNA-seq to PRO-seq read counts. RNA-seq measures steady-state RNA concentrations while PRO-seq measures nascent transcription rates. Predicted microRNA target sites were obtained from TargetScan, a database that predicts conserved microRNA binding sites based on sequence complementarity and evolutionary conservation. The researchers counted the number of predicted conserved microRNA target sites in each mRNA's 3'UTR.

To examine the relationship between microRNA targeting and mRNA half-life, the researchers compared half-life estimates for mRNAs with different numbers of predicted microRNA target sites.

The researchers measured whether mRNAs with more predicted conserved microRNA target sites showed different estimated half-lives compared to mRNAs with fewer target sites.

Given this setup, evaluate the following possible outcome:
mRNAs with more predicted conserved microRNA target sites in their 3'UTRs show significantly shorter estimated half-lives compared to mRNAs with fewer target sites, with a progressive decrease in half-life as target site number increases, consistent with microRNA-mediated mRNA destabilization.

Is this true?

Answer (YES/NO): NO